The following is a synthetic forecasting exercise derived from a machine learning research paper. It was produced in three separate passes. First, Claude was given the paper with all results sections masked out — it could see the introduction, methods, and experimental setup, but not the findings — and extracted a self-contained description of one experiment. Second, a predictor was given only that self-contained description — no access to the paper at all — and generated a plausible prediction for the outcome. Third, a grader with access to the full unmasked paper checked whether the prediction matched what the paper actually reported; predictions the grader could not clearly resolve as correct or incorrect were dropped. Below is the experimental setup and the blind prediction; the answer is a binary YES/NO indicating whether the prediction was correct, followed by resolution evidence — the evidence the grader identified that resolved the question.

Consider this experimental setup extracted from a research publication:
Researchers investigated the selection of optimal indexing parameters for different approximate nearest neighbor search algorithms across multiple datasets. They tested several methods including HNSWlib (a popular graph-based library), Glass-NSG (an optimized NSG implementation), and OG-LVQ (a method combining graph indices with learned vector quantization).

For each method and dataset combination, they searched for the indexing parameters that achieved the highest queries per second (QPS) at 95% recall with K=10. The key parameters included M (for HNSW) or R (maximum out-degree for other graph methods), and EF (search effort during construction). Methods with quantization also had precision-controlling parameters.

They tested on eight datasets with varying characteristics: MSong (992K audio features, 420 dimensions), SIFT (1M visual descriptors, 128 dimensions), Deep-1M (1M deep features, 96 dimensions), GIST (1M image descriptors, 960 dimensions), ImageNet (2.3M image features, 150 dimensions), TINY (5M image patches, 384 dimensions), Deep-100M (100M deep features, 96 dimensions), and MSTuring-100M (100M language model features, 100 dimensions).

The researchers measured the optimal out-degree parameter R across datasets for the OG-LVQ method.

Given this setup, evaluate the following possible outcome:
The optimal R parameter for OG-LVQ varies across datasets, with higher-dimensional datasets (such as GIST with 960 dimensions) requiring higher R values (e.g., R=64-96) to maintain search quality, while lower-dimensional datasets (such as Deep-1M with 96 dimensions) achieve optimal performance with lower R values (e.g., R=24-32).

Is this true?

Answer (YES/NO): NO